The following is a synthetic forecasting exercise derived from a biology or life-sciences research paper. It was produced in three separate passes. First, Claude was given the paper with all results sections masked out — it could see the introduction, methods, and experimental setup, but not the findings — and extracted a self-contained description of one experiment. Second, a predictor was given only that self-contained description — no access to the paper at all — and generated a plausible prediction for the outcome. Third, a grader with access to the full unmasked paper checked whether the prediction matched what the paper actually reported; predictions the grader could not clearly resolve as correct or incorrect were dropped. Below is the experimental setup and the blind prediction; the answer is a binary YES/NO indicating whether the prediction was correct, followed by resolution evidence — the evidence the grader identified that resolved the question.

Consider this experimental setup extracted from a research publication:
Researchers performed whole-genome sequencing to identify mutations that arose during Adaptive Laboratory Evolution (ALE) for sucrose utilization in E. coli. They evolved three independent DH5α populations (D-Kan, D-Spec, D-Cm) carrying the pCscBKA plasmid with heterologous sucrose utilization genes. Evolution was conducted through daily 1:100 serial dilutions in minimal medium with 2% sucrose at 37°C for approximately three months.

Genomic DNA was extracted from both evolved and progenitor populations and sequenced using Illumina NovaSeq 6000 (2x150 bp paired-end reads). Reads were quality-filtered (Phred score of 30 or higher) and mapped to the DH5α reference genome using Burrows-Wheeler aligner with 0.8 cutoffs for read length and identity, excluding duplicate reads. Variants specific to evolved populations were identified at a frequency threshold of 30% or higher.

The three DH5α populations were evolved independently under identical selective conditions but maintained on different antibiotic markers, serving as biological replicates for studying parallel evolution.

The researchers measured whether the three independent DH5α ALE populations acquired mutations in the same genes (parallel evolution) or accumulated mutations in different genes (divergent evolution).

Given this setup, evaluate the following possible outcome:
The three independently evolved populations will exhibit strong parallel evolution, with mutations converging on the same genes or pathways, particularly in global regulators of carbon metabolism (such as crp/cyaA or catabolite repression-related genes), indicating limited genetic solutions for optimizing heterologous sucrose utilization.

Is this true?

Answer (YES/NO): NO